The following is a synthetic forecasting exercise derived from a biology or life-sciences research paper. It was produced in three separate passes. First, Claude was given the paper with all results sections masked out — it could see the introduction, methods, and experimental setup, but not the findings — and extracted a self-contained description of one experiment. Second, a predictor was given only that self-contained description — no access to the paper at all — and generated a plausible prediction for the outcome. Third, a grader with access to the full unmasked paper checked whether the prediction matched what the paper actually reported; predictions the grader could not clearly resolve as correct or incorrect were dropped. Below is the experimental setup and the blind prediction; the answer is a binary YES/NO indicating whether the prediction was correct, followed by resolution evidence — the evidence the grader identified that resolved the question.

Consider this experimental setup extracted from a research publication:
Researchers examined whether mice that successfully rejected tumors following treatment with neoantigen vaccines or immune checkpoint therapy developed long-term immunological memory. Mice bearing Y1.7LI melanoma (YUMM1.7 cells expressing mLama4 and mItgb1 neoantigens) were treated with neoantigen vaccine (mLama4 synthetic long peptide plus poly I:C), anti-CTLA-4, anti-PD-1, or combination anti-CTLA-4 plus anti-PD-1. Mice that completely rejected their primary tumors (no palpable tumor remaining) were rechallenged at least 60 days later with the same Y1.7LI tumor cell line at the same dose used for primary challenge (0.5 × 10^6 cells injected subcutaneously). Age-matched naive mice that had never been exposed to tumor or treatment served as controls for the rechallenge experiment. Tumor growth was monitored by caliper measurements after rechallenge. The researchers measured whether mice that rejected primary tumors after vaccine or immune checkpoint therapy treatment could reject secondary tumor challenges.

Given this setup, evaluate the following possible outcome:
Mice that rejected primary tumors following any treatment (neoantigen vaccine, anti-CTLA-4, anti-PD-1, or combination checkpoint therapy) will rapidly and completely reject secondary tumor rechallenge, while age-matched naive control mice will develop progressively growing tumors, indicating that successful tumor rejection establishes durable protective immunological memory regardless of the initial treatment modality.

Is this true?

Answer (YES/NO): YES